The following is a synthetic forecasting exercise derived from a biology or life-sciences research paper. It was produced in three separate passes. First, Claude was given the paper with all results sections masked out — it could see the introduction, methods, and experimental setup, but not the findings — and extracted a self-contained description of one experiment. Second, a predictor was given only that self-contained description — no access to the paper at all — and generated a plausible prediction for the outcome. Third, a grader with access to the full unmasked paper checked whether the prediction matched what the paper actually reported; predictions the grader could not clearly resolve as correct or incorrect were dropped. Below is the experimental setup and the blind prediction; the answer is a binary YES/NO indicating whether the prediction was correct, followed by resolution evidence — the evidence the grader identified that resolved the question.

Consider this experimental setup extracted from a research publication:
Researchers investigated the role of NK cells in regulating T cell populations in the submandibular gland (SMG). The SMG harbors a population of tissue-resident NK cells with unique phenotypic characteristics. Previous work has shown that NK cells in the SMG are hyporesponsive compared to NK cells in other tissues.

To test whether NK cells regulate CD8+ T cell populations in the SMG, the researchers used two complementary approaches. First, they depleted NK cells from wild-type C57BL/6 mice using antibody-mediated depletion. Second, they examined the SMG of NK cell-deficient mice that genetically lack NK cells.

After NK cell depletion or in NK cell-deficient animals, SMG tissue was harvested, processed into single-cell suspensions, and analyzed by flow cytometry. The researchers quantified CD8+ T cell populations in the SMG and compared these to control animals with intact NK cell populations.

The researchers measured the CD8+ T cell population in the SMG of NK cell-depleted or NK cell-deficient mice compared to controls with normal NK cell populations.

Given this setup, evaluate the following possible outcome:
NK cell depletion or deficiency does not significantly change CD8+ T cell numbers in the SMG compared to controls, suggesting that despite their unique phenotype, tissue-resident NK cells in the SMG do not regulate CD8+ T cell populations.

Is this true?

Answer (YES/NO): NO